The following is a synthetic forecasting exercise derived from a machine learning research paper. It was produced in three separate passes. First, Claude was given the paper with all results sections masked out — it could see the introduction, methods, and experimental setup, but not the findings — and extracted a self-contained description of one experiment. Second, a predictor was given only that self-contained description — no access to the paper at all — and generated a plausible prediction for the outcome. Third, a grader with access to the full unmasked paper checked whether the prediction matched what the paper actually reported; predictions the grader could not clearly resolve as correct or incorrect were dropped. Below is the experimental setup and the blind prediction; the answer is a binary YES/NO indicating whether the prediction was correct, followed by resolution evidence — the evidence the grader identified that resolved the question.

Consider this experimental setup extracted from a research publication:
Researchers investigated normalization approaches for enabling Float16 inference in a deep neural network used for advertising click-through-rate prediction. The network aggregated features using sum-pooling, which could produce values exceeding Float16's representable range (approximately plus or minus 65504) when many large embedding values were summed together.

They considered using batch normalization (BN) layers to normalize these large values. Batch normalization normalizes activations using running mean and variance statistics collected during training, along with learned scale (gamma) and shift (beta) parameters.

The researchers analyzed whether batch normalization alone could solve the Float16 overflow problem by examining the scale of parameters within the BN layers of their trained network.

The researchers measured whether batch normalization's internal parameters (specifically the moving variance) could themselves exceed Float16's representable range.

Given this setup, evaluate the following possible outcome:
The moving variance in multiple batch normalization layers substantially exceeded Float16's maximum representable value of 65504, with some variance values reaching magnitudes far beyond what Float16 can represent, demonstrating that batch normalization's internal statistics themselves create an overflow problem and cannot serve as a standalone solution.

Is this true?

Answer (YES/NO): YES